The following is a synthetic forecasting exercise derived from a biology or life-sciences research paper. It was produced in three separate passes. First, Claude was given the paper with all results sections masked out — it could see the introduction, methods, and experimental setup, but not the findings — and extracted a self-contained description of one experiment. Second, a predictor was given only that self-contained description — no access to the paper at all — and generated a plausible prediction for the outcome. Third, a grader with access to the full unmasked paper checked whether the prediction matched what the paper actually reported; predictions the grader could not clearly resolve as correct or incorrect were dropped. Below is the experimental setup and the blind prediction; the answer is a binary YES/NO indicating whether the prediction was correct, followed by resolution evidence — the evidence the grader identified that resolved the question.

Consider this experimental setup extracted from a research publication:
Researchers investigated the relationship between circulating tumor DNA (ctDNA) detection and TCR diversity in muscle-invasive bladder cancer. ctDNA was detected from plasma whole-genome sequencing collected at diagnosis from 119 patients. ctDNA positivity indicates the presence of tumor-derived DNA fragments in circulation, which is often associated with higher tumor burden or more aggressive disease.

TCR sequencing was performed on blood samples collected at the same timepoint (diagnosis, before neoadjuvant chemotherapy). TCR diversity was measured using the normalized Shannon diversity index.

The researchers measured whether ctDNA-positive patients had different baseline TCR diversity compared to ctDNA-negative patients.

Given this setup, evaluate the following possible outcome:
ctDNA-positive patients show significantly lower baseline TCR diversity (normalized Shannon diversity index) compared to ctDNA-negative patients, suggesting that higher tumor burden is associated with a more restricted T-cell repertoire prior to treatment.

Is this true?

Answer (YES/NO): YES